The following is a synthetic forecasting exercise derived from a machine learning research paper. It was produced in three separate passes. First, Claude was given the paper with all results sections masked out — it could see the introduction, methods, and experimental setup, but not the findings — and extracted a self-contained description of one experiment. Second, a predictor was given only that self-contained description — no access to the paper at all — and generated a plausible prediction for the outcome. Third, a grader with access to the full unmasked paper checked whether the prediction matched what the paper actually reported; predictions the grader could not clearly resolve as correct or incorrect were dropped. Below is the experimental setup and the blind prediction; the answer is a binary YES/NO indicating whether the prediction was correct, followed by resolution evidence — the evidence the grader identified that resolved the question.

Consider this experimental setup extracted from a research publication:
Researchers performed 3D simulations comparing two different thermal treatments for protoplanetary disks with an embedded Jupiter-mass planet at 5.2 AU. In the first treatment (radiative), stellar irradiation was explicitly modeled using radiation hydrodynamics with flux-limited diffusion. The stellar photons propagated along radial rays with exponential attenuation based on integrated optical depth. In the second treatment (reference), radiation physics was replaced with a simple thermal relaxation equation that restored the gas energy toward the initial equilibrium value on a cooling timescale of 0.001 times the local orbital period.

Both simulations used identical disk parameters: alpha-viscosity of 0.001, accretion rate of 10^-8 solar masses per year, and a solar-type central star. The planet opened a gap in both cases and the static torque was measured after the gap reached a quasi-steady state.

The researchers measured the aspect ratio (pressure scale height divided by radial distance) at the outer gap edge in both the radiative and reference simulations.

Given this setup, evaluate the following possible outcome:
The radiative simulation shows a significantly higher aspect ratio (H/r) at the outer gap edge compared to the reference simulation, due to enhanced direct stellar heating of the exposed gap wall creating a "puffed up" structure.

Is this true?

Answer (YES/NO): YES